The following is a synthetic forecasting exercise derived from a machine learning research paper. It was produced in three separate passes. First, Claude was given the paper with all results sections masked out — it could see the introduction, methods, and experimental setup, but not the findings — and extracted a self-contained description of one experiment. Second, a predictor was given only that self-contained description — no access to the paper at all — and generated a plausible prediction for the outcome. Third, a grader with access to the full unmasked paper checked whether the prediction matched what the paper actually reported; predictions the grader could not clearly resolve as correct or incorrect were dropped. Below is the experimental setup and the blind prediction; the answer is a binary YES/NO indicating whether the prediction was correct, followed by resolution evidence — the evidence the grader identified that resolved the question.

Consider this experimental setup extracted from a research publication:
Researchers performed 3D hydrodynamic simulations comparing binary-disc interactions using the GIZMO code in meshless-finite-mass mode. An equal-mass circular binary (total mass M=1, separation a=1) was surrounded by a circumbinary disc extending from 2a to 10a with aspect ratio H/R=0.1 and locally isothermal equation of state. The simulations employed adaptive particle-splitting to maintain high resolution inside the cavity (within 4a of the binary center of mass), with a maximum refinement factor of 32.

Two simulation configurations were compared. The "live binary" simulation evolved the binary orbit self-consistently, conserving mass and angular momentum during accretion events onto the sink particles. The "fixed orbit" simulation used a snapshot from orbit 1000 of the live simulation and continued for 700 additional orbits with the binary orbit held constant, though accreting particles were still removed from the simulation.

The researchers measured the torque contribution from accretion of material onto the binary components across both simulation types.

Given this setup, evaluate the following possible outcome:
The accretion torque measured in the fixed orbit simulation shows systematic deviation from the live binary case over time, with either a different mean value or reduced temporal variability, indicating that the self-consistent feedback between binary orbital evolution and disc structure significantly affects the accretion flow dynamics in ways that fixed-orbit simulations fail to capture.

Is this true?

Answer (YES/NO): YES